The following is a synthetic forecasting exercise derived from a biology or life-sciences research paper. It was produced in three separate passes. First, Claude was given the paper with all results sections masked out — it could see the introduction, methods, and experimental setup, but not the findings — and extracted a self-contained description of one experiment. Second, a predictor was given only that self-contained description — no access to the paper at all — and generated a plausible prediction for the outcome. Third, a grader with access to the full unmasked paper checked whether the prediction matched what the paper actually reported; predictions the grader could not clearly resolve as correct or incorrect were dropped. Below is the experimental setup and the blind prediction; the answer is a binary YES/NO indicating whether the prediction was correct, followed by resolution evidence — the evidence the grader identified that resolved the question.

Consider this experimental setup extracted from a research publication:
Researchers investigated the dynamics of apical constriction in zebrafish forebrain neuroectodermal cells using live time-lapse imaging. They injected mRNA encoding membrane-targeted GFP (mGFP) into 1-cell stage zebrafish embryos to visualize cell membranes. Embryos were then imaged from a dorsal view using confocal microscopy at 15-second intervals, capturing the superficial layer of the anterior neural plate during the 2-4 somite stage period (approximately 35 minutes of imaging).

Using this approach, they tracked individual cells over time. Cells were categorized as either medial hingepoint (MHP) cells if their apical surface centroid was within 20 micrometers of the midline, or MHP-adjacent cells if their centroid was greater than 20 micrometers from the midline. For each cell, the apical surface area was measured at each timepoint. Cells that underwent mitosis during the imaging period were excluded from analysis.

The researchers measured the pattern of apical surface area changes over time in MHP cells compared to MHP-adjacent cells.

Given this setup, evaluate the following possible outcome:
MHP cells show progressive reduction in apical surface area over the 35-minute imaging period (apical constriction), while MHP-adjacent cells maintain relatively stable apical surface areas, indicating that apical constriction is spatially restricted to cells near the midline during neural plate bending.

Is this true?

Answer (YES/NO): NO